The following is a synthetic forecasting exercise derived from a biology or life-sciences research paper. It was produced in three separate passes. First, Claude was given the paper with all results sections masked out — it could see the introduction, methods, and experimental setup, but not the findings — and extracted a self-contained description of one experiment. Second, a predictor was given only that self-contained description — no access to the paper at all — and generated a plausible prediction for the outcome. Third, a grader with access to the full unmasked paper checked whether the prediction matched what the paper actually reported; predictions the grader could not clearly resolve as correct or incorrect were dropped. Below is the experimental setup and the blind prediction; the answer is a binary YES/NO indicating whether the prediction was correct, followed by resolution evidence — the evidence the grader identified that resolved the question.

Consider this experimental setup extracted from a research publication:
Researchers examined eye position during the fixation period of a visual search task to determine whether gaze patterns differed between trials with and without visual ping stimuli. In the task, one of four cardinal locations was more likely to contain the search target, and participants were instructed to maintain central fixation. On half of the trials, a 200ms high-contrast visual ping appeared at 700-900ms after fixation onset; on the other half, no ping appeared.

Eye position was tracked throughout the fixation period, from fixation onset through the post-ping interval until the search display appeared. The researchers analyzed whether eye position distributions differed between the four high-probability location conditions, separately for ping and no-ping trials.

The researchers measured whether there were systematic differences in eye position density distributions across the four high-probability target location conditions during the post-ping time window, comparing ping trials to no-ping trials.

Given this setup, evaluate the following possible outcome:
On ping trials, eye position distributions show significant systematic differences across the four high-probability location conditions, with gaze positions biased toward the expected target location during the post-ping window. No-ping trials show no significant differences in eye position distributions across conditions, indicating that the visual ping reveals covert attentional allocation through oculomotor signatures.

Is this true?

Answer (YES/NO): NO